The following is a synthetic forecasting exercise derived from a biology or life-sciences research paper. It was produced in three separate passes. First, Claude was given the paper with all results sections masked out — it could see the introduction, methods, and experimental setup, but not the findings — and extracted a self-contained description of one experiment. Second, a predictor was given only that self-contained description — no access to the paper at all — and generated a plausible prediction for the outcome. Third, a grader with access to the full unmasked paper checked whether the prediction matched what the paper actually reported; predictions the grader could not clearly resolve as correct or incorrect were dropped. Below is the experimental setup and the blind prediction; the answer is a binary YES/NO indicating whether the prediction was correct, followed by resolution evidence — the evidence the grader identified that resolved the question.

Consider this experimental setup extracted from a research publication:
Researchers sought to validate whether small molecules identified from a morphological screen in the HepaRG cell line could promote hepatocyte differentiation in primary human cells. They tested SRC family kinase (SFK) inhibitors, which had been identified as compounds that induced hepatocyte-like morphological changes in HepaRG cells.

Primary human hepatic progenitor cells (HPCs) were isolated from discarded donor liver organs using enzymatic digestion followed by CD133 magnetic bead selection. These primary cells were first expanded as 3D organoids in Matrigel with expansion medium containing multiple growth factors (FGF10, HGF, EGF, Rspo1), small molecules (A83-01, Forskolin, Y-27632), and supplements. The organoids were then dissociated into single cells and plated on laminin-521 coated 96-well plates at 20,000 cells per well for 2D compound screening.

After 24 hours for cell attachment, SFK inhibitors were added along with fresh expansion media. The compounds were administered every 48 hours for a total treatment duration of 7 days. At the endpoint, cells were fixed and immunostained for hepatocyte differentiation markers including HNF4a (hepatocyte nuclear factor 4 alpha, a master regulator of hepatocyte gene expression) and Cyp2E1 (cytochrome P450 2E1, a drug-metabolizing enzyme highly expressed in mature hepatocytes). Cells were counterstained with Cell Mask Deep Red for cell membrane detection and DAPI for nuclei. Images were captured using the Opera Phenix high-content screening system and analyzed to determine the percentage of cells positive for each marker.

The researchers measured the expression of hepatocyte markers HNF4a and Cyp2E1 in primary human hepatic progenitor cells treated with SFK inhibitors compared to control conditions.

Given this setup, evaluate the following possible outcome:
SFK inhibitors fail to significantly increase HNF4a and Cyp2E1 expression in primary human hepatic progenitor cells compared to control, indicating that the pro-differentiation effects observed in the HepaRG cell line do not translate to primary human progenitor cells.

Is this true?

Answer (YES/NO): NO